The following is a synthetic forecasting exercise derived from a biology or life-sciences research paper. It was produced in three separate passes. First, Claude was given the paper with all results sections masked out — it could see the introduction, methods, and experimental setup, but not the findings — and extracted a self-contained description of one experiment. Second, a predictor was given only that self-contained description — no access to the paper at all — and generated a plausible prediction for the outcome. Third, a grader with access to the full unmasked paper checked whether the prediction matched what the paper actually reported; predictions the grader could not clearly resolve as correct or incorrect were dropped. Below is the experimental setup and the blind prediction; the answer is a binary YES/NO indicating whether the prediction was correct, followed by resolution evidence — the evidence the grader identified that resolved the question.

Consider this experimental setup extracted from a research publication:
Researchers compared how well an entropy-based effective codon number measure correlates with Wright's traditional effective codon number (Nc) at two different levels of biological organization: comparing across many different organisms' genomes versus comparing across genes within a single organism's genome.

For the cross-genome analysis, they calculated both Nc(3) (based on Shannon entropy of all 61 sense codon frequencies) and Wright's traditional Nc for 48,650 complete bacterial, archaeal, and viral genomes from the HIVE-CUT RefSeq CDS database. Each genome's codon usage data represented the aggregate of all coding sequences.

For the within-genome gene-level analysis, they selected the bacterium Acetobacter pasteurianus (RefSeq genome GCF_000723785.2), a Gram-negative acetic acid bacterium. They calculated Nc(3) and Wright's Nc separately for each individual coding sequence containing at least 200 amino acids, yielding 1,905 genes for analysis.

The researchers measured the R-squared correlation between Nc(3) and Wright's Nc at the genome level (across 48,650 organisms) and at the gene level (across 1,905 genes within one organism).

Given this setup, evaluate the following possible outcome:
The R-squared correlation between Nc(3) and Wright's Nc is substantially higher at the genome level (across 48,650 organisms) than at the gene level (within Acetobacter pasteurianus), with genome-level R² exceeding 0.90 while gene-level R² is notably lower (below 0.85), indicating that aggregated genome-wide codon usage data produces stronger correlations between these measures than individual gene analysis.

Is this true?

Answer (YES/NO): YES